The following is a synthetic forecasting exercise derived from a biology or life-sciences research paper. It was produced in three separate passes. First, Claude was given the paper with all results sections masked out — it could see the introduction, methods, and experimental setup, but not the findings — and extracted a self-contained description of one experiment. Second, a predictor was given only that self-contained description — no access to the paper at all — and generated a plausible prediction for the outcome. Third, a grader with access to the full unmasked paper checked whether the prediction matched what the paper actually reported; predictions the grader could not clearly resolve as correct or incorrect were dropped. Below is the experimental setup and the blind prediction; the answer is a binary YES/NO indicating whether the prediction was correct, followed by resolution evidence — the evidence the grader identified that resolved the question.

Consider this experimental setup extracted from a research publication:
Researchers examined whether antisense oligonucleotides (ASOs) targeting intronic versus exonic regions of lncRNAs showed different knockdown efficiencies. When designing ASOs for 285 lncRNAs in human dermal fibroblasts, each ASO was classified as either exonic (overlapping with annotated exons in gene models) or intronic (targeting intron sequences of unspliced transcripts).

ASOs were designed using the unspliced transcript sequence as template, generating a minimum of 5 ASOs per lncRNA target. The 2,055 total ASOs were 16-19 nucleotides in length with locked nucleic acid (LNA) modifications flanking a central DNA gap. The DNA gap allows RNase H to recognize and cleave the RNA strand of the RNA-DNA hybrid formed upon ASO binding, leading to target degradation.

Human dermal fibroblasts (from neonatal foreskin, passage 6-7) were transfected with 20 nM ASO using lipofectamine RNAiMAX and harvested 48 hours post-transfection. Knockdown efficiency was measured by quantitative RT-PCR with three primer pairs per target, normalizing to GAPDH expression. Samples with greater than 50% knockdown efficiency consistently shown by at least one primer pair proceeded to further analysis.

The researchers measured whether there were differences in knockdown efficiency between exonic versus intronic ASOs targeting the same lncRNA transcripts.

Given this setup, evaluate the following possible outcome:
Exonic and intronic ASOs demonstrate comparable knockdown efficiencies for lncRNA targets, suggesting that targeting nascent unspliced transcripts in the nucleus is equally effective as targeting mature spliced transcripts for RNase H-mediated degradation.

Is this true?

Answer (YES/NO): YES